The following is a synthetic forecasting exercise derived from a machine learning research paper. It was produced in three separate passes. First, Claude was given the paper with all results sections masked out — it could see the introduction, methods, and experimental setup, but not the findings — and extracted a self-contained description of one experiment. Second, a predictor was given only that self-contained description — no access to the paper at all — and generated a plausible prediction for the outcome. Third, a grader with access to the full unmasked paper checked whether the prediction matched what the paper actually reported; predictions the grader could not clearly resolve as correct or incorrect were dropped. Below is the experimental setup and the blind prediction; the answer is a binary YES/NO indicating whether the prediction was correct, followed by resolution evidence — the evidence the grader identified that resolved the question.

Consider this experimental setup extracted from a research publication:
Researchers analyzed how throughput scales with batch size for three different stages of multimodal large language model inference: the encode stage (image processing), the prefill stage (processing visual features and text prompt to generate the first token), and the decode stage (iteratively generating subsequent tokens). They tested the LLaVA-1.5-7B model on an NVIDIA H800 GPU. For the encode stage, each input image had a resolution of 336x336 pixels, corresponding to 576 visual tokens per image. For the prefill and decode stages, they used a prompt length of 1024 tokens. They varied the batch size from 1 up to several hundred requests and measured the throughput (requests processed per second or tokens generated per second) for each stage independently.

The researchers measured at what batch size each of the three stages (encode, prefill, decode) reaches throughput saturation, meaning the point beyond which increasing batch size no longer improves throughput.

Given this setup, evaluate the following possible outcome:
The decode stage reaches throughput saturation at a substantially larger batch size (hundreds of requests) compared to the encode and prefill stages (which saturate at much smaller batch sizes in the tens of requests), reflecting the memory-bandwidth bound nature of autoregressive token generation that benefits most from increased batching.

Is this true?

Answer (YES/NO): NO